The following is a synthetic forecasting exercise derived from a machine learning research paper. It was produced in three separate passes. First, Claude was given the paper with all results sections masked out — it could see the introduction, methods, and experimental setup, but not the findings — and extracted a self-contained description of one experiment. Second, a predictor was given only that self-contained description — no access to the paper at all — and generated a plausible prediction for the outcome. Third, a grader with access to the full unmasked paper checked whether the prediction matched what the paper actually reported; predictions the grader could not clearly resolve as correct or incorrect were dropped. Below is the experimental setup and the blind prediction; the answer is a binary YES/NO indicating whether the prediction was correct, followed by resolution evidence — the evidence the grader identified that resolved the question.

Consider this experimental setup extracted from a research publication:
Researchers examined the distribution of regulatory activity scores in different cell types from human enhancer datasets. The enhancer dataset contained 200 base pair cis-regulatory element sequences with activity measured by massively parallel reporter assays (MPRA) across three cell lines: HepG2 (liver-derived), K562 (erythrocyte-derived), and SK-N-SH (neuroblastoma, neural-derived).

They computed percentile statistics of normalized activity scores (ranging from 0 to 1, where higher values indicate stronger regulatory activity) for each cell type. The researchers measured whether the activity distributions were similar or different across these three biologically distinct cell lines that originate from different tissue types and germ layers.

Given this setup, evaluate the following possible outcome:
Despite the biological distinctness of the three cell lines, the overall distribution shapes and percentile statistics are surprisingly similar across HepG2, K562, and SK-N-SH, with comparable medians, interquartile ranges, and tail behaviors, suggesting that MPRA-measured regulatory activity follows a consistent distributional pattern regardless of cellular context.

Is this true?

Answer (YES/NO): YES